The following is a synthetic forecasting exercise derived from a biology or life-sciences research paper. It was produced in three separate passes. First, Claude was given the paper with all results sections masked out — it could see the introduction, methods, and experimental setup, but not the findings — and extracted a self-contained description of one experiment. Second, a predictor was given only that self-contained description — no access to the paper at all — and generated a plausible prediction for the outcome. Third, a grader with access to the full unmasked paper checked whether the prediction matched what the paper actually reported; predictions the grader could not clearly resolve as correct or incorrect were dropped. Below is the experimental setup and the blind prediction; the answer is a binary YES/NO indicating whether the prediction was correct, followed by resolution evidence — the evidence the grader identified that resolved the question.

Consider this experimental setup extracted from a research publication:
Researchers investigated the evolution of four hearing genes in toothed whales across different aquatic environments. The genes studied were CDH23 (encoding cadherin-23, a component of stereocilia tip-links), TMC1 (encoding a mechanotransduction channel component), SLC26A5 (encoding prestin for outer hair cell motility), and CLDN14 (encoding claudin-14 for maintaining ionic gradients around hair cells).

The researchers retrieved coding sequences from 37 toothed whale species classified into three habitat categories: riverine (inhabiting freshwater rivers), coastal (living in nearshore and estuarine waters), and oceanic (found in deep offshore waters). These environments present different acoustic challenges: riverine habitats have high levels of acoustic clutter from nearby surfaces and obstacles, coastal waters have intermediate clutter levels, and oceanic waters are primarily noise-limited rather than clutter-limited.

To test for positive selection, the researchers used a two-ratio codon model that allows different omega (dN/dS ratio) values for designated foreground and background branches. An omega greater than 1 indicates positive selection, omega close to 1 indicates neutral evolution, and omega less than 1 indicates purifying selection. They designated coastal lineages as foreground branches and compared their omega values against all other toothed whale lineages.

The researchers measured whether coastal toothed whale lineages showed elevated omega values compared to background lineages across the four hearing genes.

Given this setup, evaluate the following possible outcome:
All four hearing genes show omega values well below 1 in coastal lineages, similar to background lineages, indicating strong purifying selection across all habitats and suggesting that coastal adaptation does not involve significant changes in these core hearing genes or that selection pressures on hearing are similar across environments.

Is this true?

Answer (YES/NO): NO